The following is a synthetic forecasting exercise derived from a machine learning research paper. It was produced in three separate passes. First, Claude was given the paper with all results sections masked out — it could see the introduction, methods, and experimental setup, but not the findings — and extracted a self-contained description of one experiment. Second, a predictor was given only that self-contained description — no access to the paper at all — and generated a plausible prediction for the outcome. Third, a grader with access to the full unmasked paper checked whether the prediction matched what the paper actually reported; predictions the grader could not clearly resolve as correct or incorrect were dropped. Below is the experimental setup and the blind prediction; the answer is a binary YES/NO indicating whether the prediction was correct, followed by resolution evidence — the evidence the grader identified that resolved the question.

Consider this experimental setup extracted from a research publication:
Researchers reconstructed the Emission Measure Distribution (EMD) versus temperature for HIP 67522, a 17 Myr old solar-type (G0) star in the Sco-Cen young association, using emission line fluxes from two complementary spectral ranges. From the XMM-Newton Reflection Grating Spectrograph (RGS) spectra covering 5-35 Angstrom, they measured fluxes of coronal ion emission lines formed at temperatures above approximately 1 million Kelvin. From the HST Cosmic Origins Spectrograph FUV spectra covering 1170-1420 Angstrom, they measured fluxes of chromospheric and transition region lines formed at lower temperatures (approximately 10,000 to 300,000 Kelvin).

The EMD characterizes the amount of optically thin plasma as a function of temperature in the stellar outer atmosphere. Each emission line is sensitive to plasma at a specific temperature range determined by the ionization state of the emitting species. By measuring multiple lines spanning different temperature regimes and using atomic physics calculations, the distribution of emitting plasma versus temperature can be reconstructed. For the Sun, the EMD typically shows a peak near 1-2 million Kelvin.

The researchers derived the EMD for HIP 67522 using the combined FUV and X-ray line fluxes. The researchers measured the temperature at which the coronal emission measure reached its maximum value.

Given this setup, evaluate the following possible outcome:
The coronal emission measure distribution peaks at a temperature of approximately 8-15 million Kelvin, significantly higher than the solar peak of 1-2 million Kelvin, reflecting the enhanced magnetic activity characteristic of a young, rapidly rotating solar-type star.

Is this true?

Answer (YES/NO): YES